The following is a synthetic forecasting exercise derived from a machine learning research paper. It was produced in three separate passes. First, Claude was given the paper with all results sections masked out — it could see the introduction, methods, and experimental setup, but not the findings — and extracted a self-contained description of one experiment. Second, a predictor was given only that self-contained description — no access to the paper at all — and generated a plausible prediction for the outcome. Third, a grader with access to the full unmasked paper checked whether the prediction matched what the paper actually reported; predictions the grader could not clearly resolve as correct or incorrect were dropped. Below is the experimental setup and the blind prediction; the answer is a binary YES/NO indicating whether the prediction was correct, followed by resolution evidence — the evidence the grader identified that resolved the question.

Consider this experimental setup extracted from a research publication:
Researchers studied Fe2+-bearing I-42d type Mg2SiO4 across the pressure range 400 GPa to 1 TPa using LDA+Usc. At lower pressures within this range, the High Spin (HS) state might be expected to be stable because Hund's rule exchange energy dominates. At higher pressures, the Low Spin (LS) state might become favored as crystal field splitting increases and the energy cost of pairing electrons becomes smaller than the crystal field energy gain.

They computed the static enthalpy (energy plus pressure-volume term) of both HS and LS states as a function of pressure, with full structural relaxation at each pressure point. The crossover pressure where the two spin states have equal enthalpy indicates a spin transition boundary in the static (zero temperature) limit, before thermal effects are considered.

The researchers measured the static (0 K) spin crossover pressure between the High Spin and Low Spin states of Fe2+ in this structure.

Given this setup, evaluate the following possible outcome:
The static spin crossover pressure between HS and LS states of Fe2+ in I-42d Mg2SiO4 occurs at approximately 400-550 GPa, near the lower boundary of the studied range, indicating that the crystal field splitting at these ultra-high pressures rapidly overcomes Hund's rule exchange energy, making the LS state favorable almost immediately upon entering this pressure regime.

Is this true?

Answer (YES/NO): NO